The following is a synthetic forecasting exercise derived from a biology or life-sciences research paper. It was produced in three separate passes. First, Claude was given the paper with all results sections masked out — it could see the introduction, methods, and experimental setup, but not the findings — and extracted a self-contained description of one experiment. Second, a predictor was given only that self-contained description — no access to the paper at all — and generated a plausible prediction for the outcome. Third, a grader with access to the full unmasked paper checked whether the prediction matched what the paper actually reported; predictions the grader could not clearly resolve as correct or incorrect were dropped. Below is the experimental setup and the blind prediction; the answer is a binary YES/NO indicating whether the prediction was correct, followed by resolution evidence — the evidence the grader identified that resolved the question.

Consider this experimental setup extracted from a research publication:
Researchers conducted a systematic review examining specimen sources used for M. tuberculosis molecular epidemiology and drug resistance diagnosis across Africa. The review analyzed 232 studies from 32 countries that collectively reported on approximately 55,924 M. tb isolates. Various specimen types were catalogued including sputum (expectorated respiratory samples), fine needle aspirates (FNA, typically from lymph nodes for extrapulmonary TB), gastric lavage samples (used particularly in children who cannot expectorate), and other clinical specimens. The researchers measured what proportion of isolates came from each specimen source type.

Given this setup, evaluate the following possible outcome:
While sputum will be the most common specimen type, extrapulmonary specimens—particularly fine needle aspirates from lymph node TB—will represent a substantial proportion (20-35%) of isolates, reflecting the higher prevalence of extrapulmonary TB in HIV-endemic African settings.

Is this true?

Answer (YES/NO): NO